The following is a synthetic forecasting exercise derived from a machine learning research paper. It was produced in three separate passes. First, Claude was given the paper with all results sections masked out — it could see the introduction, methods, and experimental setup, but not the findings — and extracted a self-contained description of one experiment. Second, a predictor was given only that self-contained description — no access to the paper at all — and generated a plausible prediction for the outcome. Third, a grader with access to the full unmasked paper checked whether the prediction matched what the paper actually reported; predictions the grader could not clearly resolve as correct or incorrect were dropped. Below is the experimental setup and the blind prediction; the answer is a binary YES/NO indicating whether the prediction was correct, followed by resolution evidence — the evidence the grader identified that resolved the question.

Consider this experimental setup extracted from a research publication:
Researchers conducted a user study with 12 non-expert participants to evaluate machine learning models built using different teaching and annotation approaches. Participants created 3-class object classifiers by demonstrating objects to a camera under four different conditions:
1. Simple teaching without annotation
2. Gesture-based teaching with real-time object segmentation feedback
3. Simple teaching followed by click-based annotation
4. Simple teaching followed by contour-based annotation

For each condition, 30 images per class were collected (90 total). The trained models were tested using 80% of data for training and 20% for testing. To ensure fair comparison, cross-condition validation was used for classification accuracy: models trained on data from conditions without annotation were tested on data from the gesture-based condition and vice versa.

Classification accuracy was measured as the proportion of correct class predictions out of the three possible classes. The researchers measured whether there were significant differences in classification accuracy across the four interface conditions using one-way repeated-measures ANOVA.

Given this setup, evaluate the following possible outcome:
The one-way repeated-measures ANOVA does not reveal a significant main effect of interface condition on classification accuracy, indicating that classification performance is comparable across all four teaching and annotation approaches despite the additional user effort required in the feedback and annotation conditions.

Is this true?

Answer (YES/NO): YES